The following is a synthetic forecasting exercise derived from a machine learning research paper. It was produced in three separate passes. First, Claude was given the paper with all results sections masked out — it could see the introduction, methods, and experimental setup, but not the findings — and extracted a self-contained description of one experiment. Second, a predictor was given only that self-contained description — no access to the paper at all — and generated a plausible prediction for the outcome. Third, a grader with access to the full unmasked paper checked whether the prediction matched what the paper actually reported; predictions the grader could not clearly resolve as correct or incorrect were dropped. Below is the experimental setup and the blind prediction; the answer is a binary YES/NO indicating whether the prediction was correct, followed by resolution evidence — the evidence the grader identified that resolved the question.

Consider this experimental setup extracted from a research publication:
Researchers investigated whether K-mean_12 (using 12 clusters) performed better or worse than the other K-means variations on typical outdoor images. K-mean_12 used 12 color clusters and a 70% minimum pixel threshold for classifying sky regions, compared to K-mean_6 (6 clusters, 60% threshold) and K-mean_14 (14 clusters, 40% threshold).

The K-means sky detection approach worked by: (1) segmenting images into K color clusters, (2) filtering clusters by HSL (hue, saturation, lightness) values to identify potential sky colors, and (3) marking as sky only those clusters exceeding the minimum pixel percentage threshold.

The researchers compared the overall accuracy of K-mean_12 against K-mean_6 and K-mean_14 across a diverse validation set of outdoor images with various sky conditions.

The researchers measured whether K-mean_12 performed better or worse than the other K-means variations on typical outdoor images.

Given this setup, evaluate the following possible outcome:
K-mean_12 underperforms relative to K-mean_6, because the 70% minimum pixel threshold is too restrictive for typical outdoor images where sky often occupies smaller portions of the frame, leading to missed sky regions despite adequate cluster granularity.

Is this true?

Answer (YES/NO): NO